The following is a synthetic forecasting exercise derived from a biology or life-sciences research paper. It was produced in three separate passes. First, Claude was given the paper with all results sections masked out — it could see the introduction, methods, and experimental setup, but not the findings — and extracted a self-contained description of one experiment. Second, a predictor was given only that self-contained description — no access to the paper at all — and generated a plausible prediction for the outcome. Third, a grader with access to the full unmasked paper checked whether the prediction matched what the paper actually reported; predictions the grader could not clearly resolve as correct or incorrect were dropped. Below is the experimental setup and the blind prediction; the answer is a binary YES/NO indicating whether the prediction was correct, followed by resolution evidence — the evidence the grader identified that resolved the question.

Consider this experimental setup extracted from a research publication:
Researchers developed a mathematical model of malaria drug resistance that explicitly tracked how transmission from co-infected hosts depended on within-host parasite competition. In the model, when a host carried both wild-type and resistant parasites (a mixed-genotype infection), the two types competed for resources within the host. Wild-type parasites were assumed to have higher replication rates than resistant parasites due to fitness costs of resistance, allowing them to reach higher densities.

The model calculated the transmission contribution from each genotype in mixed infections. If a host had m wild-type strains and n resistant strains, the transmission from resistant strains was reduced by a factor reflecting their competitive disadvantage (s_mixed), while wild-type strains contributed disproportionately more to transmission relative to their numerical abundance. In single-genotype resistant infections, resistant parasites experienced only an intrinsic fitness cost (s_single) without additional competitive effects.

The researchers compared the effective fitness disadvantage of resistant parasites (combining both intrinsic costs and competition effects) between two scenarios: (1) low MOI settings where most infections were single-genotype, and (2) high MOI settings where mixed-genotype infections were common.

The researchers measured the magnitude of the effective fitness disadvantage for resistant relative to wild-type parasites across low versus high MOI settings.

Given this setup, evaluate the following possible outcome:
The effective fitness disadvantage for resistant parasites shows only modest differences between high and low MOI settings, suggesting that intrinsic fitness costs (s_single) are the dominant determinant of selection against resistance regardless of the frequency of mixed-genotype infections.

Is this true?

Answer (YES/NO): NO